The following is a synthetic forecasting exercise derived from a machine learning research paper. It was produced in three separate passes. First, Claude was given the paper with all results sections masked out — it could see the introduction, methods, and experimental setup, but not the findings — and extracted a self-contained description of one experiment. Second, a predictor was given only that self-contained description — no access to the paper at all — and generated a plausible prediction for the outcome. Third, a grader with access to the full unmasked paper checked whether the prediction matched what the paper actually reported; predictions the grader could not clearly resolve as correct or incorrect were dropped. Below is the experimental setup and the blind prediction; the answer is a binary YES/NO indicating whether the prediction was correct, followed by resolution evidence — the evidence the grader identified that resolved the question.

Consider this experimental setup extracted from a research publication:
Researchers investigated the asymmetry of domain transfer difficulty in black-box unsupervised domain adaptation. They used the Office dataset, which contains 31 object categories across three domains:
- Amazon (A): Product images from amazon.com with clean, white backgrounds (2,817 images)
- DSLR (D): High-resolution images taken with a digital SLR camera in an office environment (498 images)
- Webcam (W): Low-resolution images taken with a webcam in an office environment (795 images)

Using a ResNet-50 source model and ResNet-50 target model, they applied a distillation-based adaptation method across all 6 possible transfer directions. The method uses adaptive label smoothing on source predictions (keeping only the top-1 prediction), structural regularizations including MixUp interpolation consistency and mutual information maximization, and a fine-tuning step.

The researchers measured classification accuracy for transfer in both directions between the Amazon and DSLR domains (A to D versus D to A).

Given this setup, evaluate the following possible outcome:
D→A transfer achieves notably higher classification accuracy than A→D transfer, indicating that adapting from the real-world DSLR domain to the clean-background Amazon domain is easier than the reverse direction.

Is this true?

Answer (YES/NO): NO